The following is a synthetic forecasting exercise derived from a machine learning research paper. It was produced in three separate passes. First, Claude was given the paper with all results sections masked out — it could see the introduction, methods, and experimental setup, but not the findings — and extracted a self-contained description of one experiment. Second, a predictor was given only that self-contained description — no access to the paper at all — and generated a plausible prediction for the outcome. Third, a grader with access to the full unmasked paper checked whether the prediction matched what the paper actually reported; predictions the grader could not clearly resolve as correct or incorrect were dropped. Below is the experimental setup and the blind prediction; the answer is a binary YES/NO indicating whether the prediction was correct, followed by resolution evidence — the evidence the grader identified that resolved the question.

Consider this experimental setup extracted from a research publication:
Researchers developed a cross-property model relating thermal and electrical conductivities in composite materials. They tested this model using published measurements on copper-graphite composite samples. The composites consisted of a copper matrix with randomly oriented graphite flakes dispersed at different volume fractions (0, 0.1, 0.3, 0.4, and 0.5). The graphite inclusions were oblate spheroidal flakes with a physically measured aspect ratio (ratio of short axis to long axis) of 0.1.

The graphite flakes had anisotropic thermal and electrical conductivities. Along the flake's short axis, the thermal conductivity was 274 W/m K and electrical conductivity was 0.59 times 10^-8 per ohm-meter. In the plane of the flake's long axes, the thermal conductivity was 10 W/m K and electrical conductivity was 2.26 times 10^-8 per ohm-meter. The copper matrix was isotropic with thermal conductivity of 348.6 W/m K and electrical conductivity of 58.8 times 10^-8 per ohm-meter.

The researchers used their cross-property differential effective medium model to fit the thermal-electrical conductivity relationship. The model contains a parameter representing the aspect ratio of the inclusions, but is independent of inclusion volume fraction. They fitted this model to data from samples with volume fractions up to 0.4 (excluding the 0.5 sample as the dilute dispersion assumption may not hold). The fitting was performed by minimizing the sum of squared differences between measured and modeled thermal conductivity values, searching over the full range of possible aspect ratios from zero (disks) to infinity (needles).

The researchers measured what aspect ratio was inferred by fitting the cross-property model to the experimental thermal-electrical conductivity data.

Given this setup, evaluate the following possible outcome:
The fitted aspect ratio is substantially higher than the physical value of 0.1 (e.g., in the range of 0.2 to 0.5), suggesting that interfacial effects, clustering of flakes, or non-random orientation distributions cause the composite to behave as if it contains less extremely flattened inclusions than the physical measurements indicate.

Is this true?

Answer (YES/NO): NO